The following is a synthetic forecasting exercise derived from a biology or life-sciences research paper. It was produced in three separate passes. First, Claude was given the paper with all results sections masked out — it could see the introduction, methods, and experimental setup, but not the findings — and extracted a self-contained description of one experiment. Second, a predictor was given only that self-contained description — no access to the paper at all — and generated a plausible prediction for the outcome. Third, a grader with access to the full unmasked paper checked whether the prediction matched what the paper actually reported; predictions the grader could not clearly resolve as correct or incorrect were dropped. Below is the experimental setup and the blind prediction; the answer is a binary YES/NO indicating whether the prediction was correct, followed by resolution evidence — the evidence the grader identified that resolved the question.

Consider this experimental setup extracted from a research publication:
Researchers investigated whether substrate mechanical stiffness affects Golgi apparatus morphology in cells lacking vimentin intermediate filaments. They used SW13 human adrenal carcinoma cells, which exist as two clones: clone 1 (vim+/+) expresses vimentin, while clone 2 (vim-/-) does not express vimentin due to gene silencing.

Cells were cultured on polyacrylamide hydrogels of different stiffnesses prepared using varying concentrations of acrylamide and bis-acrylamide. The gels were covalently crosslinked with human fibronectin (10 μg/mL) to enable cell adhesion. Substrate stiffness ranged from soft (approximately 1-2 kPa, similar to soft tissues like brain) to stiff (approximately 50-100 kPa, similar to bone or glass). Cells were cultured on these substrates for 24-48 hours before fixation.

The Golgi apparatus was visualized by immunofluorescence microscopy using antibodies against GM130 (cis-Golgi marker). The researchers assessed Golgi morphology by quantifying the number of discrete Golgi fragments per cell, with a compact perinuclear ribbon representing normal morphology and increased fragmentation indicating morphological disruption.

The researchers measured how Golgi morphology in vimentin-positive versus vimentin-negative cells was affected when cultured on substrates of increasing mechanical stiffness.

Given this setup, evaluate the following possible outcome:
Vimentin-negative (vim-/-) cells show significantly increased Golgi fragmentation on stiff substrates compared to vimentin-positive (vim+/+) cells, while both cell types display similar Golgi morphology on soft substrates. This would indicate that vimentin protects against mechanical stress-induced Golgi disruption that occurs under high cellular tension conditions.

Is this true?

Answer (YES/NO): YES